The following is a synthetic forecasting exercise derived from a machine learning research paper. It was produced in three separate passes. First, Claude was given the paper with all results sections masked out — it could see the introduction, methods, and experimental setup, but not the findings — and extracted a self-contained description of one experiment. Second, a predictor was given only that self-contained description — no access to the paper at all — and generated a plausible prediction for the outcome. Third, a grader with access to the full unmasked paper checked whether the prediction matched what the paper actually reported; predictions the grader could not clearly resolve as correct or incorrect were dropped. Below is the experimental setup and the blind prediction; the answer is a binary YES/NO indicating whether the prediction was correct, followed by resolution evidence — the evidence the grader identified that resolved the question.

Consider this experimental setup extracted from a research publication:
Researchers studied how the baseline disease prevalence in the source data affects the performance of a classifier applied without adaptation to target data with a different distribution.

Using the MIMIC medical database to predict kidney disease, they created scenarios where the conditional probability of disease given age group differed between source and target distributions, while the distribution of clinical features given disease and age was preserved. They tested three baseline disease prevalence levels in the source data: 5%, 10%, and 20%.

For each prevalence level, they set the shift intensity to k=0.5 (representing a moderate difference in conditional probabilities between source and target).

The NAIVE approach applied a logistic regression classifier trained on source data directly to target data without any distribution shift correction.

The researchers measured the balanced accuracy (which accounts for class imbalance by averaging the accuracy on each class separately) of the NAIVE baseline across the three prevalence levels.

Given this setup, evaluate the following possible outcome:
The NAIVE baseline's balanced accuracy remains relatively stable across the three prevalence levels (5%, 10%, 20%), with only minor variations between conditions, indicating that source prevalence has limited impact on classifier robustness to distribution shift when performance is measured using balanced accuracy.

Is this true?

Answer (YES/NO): NO